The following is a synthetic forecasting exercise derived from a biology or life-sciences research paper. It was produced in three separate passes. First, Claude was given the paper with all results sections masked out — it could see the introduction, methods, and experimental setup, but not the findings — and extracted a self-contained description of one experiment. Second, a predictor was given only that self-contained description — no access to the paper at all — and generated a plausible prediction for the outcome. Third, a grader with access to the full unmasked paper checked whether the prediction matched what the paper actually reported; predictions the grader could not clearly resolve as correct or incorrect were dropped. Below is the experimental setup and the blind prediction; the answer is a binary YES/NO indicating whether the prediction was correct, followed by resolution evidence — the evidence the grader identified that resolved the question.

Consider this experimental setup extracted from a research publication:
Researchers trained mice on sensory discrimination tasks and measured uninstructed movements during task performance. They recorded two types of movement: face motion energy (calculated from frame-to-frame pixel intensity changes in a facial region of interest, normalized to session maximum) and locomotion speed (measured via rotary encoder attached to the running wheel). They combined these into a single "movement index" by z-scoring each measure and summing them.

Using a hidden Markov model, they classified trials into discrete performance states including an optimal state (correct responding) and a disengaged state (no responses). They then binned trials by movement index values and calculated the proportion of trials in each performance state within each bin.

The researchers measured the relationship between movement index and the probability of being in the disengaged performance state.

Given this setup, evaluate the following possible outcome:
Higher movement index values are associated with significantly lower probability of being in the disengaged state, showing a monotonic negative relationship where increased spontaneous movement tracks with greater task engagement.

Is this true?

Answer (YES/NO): NO